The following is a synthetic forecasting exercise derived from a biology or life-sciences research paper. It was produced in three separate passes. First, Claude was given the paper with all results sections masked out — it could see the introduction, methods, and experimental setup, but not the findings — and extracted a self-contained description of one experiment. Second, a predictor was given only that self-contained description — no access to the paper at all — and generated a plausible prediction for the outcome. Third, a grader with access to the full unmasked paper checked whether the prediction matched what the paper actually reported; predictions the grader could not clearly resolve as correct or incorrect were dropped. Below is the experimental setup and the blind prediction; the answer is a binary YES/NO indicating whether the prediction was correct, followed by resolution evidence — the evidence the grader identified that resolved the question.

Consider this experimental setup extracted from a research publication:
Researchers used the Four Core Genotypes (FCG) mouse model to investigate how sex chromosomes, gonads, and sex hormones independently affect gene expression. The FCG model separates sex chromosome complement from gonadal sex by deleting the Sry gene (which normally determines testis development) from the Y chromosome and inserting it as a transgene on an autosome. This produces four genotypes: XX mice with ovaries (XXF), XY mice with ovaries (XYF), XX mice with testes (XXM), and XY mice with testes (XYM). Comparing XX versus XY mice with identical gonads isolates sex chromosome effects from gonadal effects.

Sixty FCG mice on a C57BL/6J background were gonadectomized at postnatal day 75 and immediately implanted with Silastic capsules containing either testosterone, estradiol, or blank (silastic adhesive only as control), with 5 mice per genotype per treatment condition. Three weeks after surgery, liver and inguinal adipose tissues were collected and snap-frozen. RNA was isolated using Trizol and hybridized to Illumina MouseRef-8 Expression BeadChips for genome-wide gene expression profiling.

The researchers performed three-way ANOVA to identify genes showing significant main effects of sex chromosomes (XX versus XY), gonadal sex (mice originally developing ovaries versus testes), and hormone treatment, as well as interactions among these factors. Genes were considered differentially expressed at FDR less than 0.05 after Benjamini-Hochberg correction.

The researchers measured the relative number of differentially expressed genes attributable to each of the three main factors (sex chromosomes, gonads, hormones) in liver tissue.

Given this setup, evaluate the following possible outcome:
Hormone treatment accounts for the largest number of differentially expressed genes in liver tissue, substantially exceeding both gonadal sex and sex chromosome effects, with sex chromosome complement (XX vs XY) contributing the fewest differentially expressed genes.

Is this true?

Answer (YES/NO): YES